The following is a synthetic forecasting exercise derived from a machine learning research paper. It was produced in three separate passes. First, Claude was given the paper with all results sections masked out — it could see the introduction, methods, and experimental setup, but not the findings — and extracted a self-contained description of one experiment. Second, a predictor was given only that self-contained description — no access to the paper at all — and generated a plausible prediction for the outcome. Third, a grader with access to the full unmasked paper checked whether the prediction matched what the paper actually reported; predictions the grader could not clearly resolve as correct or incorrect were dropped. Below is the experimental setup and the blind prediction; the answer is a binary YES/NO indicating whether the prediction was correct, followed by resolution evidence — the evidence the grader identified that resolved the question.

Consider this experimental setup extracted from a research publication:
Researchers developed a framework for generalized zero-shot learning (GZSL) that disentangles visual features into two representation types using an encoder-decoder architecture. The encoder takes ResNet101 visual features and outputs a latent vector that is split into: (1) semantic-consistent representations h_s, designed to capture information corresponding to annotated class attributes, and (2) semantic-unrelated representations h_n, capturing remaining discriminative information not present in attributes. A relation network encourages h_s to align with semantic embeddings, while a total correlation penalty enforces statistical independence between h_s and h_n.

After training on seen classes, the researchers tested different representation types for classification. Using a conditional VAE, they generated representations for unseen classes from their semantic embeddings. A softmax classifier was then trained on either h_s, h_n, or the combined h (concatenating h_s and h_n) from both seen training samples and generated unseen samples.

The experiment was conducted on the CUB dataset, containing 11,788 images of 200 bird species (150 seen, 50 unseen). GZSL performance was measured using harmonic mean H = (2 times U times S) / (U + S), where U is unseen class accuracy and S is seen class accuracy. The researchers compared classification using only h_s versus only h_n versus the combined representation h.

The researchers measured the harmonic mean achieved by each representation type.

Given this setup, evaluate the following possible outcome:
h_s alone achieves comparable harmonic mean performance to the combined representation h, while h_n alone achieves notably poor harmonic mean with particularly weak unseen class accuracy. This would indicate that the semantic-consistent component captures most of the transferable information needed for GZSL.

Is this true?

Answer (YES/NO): NO